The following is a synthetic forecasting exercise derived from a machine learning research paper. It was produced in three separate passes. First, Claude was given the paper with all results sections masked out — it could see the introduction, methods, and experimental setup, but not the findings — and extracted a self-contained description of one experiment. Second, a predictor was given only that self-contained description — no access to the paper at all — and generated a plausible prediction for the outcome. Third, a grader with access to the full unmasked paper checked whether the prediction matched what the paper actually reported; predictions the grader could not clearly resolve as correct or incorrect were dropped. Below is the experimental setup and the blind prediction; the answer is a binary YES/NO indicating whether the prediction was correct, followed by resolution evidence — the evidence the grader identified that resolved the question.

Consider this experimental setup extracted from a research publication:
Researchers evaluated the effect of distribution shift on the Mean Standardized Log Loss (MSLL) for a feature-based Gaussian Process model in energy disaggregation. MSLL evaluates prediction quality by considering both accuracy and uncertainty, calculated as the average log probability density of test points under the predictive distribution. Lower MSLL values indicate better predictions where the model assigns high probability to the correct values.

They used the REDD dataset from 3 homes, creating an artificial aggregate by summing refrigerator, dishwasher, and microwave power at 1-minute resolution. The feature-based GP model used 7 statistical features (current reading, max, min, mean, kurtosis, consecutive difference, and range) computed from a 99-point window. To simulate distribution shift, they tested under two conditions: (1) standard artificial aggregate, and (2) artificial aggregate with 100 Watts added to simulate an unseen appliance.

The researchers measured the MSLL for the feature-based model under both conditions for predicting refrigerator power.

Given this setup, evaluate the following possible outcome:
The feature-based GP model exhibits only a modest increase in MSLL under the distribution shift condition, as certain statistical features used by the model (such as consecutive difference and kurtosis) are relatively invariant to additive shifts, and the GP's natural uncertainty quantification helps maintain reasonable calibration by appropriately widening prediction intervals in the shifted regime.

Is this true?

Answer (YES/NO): NO